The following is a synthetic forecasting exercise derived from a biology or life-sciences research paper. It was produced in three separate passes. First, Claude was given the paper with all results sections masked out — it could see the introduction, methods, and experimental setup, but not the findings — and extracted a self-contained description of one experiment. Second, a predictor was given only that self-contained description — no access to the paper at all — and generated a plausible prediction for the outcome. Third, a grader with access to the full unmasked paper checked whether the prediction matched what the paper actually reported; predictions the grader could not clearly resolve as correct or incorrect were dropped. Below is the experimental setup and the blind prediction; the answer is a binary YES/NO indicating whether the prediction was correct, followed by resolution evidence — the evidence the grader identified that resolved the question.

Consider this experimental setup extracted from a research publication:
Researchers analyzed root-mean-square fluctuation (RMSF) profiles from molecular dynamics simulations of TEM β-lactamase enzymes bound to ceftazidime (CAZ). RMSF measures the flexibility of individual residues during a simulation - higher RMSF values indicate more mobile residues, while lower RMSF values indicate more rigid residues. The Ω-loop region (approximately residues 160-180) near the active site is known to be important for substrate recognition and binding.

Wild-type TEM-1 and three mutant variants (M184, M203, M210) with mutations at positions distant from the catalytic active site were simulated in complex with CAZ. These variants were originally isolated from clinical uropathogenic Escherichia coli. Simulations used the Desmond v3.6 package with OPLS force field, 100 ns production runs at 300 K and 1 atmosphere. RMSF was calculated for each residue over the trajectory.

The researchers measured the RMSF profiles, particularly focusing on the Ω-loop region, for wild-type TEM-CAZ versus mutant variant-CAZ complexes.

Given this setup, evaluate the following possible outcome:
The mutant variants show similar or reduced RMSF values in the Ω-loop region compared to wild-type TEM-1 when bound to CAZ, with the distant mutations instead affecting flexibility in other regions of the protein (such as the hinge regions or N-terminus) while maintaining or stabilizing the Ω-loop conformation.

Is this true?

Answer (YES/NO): NO